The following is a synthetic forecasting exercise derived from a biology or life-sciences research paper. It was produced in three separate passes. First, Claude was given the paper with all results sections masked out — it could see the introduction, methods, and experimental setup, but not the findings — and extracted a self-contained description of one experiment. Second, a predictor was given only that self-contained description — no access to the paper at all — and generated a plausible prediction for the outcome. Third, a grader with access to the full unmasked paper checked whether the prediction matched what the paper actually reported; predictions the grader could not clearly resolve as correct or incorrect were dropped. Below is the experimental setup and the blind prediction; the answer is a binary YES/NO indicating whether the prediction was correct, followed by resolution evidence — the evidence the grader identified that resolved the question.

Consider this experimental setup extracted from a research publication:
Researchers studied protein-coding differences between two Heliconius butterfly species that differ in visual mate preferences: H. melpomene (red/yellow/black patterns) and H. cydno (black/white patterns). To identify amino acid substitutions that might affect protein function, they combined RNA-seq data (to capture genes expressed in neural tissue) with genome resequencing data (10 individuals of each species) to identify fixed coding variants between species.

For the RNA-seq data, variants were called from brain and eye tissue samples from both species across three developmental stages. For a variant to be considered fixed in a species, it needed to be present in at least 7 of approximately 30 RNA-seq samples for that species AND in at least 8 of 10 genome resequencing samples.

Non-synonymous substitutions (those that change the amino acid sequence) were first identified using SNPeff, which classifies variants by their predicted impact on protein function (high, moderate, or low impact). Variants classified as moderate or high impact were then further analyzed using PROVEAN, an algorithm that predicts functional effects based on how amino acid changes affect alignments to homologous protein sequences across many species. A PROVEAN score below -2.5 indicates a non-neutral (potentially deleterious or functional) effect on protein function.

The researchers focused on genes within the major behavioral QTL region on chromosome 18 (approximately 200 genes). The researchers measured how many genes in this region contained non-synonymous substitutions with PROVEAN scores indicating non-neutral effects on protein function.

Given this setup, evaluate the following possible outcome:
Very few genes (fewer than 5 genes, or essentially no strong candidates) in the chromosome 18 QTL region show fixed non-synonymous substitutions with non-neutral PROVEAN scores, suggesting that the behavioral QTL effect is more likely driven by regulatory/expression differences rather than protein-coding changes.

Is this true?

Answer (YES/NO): NO